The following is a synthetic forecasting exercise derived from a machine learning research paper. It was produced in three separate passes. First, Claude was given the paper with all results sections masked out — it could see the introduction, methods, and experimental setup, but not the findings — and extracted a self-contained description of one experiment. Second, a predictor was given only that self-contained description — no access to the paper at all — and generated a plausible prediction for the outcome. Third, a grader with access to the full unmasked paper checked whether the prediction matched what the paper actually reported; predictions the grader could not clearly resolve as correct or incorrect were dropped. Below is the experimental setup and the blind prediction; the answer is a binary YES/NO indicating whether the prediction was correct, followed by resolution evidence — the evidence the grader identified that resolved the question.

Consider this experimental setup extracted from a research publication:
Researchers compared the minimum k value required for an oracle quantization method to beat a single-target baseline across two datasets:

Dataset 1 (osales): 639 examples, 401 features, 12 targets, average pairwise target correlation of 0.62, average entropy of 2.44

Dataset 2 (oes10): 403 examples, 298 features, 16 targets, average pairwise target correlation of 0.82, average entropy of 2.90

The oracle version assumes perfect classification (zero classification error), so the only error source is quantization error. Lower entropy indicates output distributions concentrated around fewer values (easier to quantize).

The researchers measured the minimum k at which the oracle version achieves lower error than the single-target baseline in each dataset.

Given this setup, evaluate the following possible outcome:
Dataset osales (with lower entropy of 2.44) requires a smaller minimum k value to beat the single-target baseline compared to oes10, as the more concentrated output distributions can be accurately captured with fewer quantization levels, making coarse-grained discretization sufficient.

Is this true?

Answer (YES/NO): YES